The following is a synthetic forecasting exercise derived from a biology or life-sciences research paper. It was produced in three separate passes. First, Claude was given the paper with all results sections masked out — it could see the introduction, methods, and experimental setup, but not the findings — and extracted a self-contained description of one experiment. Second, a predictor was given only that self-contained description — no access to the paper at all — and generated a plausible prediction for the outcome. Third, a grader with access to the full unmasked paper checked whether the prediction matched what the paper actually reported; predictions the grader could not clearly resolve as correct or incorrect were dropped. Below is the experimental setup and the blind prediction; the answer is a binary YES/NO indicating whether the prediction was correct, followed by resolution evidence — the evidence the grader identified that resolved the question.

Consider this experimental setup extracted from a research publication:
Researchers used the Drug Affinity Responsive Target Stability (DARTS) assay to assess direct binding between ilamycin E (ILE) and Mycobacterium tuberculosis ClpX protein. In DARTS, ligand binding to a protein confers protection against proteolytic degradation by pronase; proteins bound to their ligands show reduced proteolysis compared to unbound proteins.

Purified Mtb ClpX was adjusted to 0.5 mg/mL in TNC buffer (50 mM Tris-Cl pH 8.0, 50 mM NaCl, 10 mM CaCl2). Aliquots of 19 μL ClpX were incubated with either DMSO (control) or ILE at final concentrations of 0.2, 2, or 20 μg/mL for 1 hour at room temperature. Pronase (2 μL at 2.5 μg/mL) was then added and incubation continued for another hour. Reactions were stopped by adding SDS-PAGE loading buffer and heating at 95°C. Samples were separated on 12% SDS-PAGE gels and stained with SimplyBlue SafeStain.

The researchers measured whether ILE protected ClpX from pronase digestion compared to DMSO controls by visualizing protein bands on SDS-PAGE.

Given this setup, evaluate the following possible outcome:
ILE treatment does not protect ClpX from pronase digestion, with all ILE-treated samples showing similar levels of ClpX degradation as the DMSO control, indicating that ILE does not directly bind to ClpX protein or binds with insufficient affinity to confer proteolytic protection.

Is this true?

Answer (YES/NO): NO